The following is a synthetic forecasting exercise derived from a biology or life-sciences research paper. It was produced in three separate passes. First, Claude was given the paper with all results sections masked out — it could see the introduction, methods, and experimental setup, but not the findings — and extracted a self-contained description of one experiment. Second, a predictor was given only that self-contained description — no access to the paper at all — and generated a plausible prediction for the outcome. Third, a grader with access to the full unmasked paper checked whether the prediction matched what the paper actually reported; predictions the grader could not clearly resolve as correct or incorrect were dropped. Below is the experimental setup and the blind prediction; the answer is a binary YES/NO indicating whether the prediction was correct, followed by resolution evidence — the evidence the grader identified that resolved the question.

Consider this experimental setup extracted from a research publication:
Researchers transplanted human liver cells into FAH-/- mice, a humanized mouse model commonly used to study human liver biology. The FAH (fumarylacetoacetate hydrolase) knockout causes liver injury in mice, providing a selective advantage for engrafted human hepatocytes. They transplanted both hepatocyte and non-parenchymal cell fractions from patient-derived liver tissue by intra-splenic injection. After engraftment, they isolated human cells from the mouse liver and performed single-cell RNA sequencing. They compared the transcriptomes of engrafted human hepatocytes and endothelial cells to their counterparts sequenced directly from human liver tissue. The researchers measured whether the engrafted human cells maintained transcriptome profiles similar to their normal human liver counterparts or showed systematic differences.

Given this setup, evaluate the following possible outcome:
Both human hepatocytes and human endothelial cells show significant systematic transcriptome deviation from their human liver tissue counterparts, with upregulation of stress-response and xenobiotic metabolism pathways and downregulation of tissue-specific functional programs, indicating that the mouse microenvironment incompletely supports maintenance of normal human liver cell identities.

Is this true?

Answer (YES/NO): NO